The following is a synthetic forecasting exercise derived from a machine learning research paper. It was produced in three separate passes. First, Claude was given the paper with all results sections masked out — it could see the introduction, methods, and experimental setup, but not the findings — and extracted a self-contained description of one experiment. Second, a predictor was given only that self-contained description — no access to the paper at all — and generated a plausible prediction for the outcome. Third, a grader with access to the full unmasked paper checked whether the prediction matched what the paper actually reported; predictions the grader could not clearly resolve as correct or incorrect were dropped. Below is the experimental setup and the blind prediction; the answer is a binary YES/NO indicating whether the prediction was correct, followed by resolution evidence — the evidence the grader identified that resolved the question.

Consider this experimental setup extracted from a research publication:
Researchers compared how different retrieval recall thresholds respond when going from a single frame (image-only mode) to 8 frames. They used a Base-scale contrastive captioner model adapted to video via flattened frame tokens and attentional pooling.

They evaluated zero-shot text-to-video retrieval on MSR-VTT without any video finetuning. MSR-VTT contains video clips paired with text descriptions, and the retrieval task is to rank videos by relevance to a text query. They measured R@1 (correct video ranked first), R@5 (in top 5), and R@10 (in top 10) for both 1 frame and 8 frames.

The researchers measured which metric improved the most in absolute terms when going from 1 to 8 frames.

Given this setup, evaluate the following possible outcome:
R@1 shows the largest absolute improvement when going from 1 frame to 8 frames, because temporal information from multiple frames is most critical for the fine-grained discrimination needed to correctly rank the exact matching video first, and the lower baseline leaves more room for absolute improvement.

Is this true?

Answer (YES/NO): NO